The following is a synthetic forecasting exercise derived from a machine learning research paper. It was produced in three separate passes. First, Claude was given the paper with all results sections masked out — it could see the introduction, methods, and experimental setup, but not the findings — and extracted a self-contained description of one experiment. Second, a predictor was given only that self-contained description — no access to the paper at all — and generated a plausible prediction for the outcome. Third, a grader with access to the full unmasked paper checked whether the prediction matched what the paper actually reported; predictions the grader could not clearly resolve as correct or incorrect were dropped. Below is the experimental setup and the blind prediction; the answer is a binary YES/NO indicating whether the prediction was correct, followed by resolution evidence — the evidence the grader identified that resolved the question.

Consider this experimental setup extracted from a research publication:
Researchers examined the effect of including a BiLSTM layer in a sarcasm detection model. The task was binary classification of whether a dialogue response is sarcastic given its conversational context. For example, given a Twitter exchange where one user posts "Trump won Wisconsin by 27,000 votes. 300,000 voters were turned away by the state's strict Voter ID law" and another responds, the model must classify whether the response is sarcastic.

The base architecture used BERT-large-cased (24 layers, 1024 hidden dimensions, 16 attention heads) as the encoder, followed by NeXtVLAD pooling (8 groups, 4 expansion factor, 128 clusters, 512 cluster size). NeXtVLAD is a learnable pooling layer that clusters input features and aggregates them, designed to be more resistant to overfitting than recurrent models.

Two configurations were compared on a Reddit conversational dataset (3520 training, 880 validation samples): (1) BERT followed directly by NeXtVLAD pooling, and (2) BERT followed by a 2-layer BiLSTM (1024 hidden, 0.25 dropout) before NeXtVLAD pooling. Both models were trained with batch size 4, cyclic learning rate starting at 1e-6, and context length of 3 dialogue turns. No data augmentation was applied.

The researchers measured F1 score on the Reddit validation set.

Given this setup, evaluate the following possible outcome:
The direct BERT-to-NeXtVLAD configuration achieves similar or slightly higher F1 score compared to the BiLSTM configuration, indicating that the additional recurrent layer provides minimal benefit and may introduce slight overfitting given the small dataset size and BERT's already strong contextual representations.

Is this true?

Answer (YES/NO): NO